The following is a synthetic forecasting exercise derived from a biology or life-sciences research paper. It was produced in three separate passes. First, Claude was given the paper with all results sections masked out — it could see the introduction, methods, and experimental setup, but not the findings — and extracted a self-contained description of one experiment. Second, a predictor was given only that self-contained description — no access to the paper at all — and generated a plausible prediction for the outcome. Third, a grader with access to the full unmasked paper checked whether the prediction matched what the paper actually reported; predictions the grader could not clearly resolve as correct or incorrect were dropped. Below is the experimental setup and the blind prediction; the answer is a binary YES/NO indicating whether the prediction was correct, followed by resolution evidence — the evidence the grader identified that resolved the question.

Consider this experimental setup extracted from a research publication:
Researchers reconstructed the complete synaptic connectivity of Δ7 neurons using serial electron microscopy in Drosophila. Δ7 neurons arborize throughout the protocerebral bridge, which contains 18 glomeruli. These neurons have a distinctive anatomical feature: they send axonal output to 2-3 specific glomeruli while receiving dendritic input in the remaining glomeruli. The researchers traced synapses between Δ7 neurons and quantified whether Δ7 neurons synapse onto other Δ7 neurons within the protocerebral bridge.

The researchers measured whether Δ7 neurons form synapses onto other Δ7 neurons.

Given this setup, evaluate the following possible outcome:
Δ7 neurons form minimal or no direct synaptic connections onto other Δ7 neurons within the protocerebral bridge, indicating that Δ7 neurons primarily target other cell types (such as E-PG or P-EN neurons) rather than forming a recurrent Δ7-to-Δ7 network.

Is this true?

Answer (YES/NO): NO